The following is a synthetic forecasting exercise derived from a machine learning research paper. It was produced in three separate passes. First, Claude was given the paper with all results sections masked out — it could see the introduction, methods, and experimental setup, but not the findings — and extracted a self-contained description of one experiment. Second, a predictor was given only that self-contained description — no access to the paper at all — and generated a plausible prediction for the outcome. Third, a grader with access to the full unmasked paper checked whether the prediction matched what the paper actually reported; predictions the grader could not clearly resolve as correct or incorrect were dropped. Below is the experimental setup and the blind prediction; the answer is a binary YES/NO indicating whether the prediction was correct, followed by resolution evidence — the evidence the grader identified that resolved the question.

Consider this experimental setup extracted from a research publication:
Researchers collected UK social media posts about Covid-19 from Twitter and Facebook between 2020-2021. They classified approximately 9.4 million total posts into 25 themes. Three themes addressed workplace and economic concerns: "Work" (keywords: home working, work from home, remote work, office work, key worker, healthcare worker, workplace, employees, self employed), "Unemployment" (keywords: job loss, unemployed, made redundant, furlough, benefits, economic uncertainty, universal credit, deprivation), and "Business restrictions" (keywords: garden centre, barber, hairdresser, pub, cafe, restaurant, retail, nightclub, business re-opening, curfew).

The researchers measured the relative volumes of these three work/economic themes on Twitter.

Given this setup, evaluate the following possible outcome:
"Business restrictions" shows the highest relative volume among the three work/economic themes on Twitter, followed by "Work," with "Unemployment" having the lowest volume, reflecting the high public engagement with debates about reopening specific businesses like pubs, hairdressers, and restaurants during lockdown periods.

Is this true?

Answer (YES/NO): NO